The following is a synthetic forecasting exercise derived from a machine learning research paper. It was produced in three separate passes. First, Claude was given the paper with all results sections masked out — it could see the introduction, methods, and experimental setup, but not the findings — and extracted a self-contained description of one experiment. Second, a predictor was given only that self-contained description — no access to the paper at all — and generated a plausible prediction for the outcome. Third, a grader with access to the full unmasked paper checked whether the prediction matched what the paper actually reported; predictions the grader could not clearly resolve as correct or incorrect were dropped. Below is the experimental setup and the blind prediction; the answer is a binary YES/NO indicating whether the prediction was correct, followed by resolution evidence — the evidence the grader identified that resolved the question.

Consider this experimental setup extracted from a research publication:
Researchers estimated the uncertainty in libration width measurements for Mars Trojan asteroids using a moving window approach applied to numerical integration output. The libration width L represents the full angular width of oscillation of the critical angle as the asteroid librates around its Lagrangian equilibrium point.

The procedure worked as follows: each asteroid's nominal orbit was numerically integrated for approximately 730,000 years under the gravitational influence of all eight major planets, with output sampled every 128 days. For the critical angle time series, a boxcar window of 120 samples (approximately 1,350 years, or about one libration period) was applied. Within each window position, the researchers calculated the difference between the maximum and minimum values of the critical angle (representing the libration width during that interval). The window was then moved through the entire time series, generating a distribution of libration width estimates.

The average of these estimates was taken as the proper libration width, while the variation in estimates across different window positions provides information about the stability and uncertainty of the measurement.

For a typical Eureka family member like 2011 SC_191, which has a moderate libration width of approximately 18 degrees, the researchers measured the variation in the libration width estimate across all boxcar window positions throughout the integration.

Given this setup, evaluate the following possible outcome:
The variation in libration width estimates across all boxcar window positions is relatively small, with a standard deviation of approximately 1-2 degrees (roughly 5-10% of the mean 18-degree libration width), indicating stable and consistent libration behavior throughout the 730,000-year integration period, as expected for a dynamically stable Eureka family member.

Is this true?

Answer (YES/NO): NO